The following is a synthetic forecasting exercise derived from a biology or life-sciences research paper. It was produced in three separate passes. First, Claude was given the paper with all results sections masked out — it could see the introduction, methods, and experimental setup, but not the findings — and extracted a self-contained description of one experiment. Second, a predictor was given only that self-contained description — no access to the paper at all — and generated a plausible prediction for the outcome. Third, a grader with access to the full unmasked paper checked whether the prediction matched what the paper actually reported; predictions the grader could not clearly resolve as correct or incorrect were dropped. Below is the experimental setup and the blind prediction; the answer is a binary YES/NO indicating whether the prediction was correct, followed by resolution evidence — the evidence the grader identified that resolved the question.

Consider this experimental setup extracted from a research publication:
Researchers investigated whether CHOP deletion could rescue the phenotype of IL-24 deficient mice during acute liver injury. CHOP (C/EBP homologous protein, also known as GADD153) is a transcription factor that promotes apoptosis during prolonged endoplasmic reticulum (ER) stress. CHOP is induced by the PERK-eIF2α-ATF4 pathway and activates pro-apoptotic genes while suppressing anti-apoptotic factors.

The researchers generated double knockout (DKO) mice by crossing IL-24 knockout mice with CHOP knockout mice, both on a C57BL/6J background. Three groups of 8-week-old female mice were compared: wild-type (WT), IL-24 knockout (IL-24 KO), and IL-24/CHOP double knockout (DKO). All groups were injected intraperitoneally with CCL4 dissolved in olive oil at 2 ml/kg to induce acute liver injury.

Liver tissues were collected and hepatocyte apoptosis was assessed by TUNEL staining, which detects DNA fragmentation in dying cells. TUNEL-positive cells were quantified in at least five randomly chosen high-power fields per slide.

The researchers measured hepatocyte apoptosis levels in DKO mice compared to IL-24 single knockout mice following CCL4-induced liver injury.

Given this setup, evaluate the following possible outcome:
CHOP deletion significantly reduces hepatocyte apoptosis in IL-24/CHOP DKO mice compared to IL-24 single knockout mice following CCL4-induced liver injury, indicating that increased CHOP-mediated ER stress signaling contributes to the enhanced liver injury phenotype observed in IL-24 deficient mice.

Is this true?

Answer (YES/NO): YES